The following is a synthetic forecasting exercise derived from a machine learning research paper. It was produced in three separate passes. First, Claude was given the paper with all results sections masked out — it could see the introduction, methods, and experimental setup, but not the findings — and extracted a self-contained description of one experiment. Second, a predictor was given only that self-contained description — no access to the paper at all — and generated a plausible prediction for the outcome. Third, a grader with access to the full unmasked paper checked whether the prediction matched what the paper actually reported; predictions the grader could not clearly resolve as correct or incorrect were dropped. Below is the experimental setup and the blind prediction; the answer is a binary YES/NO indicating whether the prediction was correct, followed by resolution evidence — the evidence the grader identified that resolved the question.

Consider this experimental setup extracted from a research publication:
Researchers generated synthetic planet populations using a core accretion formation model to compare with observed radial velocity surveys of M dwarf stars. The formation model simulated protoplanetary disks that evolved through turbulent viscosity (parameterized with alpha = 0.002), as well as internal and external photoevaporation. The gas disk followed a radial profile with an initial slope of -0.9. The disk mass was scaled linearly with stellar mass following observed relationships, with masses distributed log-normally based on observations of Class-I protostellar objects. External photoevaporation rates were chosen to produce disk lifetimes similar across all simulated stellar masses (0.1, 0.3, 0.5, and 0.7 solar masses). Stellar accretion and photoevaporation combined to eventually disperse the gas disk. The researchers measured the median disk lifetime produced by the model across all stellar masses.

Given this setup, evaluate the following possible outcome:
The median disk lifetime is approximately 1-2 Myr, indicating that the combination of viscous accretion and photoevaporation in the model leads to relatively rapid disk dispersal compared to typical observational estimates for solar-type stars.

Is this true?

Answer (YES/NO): NO